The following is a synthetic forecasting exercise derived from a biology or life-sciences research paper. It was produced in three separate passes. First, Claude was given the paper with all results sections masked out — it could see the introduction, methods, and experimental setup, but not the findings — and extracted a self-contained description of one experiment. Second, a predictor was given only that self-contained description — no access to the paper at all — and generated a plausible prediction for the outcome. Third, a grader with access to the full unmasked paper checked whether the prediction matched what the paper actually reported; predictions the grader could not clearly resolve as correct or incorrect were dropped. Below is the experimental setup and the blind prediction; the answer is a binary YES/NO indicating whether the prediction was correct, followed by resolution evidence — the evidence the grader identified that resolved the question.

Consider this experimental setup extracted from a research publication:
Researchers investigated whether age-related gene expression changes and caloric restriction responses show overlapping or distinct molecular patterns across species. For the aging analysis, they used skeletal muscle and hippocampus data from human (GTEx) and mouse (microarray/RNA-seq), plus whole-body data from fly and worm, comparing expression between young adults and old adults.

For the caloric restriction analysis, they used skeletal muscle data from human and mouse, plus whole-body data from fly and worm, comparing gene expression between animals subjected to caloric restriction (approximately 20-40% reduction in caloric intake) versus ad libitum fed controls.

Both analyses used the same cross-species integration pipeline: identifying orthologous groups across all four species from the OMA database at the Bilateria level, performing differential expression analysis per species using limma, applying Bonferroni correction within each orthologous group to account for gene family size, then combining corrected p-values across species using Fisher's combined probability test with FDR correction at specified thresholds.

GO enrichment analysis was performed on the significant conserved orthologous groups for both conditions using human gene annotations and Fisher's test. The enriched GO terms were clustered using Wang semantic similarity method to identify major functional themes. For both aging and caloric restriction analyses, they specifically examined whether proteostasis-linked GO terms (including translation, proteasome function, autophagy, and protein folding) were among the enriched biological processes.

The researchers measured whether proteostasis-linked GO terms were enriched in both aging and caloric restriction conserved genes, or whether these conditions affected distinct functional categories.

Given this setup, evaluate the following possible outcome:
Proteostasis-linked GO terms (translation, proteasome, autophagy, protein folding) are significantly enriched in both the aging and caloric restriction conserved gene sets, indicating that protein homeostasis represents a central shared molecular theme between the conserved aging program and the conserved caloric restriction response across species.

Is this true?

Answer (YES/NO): YES